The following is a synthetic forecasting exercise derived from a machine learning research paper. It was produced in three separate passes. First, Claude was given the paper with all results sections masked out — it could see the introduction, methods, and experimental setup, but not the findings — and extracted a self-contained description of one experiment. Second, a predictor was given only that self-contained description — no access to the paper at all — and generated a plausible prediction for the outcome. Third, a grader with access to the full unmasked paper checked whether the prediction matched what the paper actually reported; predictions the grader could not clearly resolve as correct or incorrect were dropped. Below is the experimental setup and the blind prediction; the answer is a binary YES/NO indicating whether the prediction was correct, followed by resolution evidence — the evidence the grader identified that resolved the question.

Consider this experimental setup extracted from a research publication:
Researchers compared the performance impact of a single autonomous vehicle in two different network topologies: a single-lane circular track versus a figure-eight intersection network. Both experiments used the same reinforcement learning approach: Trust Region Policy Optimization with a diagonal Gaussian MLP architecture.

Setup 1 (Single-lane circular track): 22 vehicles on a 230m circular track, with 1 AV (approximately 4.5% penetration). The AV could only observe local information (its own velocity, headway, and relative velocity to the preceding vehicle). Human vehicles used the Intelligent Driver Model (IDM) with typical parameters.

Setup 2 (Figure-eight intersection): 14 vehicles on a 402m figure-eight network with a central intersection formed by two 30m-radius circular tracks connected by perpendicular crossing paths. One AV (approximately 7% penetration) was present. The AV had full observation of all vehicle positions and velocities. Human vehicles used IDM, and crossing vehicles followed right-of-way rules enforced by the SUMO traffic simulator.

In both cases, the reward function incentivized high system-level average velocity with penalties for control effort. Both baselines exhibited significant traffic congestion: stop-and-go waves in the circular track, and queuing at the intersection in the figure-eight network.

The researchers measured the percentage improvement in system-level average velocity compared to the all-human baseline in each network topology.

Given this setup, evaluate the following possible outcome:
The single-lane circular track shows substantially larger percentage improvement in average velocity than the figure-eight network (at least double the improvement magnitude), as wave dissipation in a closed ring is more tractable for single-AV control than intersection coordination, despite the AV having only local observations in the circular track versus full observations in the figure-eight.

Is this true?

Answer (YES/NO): NO